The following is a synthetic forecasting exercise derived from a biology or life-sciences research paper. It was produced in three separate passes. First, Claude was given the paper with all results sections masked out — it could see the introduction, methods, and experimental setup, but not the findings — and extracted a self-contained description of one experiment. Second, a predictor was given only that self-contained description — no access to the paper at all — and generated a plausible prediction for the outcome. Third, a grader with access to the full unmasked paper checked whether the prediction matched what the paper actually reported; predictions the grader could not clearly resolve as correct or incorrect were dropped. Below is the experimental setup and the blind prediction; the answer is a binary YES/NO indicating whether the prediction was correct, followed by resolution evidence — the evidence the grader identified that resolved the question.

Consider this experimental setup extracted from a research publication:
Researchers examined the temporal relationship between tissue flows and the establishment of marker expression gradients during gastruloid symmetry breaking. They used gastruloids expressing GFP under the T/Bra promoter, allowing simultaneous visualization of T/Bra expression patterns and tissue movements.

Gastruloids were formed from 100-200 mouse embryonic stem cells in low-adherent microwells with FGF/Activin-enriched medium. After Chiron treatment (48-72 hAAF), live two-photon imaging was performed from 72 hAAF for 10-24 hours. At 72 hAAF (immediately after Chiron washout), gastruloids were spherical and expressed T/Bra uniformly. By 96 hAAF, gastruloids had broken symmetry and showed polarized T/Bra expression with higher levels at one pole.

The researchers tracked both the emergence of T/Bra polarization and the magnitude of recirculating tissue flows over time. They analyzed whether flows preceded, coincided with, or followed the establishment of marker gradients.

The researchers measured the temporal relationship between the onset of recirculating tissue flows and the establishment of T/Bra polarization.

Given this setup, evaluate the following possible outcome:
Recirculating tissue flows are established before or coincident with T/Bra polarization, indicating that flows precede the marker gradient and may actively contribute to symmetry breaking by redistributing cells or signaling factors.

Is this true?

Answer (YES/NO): NO